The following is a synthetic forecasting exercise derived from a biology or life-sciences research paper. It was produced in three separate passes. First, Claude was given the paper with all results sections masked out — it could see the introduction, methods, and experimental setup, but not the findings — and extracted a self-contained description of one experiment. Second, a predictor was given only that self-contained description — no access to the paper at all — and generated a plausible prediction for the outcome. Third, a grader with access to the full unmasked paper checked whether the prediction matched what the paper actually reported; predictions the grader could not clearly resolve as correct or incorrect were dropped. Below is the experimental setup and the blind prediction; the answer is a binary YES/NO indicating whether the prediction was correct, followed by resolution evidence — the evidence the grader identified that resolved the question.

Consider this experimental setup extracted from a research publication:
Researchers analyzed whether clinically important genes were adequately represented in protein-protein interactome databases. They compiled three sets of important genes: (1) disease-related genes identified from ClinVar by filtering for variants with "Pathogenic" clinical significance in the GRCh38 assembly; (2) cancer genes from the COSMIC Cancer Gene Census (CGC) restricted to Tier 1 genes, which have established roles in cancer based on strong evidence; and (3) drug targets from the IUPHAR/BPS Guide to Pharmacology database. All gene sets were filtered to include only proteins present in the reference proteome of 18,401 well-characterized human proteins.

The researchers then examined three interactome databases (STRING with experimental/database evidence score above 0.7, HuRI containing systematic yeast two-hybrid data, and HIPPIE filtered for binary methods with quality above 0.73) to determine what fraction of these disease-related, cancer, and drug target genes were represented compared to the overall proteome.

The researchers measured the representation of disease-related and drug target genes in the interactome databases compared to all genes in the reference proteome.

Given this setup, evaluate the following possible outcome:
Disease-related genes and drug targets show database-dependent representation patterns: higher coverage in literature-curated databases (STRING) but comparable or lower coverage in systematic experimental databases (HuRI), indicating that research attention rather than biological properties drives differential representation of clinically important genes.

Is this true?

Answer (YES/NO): NO